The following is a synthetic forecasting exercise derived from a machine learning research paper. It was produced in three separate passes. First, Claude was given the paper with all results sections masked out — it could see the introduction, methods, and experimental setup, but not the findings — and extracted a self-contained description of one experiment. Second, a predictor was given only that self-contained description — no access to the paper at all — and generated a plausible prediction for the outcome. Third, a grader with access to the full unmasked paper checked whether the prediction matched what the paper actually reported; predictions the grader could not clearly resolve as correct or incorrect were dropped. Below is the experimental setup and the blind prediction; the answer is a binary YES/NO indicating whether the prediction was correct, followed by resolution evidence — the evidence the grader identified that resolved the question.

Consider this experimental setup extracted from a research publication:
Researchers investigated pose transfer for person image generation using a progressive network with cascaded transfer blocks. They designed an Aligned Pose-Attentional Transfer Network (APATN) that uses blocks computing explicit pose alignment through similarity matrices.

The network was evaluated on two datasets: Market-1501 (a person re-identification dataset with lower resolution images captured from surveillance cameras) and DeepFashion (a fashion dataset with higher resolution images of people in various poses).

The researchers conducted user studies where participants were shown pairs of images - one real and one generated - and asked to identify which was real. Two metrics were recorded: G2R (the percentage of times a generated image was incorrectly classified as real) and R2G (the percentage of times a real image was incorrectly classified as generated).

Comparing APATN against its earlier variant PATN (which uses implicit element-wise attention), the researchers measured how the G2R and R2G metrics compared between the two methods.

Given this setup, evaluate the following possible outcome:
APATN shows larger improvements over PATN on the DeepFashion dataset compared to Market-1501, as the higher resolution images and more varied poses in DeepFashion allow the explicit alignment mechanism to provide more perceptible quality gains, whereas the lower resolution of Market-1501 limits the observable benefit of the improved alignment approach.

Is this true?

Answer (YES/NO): NO